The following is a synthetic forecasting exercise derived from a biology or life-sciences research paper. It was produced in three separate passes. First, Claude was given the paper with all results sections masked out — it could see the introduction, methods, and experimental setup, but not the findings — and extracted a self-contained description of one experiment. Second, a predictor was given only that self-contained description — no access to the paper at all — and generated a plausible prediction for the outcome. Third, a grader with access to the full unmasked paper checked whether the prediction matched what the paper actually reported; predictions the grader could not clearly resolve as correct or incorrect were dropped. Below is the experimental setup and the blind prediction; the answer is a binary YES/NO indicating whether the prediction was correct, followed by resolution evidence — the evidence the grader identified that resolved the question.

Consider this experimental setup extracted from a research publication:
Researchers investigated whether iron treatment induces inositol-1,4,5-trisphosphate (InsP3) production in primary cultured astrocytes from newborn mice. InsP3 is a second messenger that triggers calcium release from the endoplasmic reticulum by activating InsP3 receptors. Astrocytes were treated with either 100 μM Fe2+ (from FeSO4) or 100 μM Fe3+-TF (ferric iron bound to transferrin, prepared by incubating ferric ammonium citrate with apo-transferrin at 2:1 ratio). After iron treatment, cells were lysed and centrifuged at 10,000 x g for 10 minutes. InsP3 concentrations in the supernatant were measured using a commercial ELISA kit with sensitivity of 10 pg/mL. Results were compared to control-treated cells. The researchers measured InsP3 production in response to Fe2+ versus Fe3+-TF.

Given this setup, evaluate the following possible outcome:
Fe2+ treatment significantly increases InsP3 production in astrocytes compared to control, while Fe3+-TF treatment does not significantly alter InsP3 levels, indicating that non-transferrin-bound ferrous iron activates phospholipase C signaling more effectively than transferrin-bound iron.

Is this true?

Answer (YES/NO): NO